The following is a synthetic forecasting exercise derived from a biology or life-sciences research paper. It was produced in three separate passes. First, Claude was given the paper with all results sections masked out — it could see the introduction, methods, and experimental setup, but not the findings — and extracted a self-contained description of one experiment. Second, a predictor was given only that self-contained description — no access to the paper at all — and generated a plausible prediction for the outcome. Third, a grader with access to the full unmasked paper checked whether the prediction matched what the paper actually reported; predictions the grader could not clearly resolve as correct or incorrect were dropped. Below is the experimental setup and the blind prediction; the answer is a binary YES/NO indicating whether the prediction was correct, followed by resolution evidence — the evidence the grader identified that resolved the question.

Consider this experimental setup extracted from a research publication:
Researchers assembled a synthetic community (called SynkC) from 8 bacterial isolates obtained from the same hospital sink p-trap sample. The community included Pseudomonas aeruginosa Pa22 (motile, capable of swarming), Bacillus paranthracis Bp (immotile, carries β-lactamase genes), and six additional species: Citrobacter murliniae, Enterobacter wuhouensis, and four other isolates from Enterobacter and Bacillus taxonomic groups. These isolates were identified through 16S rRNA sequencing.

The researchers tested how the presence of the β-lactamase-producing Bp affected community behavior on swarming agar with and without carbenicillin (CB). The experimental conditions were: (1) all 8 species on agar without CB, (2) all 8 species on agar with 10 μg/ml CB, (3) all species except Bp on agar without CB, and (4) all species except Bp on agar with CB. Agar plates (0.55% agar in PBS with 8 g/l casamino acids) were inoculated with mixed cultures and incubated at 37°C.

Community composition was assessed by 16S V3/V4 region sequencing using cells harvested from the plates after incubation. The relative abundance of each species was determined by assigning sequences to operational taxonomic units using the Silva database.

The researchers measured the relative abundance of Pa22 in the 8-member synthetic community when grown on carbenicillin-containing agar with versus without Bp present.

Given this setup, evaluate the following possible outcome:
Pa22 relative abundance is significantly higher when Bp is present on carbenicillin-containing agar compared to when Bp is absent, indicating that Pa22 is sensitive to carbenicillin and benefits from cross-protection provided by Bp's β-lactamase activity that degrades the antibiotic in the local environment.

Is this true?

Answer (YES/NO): NO